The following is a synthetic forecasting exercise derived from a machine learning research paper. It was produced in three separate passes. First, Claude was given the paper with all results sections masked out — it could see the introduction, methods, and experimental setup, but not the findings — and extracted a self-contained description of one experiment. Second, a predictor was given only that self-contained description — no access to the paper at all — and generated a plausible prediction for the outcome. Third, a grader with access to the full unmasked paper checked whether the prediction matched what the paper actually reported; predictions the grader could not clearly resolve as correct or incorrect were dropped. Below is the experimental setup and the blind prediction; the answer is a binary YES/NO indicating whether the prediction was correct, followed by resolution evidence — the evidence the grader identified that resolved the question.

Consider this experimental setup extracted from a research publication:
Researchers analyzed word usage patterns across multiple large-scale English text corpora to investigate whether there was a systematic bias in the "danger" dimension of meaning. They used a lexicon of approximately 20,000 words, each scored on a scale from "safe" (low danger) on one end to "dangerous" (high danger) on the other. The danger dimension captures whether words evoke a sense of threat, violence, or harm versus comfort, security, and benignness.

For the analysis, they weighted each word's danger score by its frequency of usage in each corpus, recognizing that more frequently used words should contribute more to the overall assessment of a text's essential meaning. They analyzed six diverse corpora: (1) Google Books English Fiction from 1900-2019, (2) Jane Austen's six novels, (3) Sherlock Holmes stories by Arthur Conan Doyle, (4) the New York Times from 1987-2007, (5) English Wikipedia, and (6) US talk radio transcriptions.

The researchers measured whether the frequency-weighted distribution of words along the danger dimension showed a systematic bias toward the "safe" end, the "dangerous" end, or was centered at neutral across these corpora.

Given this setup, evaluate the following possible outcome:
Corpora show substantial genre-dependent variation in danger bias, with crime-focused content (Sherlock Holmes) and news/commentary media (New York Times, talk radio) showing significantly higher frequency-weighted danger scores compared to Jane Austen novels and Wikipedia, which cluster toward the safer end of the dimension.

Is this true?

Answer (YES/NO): NO